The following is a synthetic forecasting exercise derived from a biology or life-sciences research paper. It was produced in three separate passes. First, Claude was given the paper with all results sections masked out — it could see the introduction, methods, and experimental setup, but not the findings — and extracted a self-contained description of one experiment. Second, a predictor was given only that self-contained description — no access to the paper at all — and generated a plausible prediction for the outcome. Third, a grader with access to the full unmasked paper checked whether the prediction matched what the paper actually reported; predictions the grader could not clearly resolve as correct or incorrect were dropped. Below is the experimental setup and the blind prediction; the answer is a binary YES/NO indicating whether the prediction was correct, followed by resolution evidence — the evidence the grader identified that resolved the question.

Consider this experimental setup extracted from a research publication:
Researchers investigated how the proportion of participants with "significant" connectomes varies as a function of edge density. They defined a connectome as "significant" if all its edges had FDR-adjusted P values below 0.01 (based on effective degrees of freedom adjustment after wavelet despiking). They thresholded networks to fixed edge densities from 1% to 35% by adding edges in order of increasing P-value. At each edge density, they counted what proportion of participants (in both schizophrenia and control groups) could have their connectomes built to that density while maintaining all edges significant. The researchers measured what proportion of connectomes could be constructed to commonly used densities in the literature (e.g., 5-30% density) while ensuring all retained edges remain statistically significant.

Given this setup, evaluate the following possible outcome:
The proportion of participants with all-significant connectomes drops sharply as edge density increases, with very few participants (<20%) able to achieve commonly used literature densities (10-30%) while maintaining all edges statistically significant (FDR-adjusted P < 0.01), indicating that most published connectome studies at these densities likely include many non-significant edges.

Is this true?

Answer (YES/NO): NO